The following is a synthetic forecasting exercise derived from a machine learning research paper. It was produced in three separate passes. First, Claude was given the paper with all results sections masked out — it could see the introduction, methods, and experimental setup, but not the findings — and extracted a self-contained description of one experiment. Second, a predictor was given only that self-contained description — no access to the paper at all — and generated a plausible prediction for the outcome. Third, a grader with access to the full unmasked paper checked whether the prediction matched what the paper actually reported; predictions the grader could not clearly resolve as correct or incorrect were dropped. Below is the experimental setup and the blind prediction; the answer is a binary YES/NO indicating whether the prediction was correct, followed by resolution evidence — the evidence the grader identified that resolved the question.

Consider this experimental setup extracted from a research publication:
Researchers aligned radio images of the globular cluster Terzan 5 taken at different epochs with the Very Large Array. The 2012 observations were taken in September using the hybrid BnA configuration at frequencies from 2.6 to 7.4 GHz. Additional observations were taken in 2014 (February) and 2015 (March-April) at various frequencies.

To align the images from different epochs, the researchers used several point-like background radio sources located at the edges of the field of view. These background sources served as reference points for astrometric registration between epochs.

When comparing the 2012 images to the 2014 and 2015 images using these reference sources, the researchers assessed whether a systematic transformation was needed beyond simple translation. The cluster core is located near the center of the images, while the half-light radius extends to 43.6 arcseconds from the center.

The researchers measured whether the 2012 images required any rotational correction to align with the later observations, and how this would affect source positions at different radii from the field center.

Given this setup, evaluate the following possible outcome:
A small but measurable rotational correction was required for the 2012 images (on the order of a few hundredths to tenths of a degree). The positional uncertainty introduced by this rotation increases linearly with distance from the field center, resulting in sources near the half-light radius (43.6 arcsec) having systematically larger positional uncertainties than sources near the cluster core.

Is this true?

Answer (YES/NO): NO